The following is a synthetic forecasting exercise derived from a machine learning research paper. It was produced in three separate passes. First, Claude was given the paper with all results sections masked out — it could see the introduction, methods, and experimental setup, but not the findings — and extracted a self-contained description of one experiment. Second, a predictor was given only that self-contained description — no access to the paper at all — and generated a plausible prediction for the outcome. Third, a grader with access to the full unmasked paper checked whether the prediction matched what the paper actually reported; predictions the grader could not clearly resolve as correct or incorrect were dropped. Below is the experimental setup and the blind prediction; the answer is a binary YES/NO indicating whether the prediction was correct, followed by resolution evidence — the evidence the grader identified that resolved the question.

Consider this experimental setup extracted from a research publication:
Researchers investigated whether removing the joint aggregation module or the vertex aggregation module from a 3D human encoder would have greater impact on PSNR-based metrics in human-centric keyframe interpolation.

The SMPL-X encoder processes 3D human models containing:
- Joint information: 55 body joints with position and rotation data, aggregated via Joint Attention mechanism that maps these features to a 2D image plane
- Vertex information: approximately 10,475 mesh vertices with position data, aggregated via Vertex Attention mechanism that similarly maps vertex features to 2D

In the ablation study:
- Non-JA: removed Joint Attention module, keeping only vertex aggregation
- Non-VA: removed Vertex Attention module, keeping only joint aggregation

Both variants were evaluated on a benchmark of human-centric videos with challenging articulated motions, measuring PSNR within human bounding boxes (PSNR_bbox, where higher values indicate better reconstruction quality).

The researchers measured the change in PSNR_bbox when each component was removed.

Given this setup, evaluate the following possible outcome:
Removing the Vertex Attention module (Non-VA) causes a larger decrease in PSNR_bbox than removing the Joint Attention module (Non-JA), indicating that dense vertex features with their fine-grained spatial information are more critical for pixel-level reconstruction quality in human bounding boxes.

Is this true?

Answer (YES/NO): NO